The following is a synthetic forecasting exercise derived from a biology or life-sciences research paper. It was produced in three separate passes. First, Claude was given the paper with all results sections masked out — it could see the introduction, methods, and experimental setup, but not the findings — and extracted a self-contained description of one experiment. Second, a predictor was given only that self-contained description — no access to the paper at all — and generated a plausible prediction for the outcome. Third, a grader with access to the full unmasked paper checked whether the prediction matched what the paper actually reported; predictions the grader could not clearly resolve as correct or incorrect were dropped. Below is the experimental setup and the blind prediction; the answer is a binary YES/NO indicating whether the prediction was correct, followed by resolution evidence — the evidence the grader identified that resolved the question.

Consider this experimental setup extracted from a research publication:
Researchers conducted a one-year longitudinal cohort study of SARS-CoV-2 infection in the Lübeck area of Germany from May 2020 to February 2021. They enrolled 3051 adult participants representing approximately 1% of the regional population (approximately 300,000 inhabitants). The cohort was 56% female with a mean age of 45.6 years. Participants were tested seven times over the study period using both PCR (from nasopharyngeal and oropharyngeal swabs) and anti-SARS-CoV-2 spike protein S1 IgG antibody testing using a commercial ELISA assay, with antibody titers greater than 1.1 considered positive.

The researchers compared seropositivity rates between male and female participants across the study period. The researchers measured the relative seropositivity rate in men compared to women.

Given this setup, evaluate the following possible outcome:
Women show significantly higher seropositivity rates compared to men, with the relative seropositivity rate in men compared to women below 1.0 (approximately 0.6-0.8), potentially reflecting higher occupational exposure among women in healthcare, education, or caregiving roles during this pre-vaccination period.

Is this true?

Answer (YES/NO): NO